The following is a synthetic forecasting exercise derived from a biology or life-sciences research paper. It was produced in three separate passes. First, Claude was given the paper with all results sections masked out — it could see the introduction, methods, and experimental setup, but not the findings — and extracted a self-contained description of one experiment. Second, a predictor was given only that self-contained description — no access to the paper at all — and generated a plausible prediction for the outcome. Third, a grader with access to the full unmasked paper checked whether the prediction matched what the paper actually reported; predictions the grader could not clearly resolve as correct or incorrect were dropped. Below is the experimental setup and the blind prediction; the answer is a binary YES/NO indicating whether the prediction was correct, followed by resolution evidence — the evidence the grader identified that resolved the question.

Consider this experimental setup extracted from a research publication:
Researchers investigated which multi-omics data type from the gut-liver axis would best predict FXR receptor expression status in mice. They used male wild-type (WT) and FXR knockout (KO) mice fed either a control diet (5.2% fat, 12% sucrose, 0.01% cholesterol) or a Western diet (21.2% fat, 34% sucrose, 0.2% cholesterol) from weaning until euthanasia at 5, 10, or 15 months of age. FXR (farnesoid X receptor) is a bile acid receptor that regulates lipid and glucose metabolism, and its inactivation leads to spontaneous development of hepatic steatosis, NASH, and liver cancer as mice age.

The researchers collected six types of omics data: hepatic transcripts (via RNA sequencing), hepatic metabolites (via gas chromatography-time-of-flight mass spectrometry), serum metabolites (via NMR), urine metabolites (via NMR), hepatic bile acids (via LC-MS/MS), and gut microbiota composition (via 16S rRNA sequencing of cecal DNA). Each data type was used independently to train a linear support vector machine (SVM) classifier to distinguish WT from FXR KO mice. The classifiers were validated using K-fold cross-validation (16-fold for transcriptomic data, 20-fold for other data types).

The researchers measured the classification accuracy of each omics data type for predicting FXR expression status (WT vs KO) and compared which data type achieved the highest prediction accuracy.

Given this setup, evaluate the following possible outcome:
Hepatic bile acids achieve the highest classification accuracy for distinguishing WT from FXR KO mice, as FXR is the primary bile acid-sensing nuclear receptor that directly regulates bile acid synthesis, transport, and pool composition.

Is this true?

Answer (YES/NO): NO